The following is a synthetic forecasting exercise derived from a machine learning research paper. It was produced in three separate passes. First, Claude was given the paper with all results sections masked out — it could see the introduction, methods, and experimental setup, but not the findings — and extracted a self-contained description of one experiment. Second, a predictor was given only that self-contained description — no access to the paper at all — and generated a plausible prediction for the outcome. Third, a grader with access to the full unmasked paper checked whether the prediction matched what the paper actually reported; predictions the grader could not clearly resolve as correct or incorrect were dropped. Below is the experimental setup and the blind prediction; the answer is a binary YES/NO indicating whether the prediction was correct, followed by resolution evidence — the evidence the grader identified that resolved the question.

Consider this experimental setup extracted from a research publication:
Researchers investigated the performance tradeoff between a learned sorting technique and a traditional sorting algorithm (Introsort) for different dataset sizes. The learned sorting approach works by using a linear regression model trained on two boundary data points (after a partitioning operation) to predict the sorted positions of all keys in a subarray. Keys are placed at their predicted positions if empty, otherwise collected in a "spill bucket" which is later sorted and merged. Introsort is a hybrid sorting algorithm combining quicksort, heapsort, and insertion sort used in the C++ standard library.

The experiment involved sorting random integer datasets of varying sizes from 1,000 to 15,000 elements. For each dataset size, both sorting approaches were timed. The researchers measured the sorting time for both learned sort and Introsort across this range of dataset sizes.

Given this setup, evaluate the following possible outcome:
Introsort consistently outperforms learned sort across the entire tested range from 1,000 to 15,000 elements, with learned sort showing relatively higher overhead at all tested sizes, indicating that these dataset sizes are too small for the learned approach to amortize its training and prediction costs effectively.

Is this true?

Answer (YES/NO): NO